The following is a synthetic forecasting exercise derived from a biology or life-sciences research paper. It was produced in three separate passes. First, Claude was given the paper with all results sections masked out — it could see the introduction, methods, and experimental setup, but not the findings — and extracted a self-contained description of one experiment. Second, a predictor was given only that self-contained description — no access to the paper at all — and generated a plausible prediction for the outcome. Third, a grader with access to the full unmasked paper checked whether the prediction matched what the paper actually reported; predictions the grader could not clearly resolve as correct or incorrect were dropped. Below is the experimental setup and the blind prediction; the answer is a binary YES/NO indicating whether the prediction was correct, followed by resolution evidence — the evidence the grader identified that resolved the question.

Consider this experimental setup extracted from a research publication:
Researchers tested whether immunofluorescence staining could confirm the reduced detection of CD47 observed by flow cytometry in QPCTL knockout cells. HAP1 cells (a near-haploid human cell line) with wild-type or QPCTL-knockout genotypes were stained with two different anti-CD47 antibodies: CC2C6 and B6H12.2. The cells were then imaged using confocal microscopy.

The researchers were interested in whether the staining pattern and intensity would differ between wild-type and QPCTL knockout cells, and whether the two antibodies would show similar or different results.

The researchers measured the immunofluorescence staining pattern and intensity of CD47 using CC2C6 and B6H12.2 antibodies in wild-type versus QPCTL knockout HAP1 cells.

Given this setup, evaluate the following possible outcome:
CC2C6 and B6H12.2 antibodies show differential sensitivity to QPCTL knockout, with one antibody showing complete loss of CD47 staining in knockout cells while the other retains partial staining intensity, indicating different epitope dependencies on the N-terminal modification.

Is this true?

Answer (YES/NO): NO